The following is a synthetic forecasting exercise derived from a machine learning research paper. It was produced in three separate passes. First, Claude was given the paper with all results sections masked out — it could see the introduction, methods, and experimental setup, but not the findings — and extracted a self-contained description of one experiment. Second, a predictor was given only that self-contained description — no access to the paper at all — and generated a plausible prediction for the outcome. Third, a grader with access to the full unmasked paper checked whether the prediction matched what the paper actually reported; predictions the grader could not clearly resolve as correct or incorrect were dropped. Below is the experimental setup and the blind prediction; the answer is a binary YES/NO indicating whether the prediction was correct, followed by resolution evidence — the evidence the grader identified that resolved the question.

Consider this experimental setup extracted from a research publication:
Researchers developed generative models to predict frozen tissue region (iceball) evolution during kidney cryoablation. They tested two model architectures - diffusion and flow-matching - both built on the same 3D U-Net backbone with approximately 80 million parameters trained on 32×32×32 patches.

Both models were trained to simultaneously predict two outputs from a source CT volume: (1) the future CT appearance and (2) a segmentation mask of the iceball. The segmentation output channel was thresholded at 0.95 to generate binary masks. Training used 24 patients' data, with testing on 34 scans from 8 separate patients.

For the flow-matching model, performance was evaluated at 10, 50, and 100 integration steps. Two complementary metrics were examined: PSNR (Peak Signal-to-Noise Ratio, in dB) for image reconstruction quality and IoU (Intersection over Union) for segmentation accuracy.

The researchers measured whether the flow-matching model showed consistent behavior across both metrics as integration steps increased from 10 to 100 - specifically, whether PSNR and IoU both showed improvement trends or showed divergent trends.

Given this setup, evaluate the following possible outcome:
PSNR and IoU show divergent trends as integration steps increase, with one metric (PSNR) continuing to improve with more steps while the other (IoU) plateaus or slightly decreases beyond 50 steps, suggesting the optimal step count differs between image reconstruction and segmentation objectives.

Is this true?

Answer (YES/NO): NO